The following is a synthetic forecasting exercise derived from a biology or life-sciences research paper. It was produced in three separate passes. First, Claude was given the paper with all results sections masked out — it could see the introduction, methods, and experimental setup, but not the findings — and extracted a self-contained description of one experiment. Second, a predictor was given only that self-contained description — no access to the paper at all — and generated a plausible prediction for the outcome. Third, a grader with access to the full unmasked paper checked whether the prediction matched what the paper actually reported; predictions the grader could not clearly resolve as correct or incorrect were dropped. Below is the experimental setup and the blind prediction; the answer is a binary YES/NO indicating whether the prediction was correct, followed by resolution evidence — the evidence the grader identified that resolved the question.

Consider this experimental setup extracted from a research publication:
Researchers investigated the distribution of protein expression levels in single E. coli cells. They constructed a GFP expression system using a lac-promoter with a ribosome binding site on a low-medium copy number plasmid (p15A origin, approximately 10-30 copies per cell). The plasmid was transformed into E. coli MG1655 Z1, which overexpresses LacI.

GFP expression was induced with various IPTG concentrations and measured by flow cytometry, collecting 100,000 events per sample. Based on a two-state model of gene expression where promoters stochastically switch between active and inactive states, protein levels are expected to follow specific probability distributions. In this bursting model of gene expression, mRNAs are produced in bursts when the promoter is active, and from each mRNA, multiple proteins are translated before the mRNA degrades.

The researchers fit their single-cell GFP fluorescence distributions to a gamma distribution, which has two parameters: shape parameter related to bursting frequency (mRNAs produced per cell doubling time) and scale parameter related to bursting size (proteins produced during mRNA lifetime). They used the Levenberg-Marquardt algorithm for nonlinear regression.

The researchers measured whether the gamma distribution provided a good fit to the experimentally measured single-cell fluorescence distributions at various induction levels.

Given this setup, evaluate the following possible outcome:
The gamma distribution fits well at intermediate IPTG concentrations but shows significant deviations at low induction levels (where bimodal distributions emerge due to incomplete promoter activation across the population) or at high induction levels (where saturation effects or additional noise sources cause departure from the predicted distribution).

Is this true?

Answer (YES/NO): NO